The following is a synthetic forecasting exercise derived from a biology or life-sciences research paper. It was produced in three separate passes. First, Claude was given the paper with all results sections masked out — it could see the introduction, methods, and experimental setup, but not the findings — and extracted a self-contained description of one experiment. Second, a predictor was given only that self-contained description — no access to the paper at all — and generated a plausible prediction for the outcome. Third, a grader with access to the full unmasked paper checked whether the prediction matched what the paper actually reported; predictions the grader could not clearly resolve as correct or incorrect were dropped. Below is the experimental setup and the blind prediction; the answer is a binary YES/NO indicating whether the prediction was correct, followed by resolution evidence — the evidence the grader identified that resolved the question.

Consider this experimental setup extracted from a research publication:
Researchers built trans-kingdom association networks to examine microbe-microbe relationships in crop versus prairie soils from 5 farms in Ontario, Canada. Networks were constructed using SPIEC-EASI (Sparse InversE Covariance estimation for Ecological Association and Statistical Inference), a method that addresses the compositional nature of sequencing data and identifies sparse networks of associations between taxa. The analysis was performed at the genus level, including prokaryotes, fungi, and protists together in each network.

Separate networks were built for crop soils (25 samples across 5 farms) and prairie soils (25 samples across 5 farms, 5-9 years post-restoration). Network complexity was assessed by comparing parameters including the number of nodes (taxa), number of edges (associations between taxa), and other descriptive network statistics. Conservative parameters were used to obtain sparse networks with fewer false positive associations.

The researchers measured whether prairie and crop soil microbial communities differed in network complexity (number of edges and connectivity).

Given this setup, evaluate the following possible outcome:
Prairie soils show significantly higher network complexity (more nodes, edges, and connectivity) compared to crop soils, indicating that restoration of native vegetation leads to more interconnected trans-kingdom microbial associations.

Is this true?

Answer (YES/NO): NO